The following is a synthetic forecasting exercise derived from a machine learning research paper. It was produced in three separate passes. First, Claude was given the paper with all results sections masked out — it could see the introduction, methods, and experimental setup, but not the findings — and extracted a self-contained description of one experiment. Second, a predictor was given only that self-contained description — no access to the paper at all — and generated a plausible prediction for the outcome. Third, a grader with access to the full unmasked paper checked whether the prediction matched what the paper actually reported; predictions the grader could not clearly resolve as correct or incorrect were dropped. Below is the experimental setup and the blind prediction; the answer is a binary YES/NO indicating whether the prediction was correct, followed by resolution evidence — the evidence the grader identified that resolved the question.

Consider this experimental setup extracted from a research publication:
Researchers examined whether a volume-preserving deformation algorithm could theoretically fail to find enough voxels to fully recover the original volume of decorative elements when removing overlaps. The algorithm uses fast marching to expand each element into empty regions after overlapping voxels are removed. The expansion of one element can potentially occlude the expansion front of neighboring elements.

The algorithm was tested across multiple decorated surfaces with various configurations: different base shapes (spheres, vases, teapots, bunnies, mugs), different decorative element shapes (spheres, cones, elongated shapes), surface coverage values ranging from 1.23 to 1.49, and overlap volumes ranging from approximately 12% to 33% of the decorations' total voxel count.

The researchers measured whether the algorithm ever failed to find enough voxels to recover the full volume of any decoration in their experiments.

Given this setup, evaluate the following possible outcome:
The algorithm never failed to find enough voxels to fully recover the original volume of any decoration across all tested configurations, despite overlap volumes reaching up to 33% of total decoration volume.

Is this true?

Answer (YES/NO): YES